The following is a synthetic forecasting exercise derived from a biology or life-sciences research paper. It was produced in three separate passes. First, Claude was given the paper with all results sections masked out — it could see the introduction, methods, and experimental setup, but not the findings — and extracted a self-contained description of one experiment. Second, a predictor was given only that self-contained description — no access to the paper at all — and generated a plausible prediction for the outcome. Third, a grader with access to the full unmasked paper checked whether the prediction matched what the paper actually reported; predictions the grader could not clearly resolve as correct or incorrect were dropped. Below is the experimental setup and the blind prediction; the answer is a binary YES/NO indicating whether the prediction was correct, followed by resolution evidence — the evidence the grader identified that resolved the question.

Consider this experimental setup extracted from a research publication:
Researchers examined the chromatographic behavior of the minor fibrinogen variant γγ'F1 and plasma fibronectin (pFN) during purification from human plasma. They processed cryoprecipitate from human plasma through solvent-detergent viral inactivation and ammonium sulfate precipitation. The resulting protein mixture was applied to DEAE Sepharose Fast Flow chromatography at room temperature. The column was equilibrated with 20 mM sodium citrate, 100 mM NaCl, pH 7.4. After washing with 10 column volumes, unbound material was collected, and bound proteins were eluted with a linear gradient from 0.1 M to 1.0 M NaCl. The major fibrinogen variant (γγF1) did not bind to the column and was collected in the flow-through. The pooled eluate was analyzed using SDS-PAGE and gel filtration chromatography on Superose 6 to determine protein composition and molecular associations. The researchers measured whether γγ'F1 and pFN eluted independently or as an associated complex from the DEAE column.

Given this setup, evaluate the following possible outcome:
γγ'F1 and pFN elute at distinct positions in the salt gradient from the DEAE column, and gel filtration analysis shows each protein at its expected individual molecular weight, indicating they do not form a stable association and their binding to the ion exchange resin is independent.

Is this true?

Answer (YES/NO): NO